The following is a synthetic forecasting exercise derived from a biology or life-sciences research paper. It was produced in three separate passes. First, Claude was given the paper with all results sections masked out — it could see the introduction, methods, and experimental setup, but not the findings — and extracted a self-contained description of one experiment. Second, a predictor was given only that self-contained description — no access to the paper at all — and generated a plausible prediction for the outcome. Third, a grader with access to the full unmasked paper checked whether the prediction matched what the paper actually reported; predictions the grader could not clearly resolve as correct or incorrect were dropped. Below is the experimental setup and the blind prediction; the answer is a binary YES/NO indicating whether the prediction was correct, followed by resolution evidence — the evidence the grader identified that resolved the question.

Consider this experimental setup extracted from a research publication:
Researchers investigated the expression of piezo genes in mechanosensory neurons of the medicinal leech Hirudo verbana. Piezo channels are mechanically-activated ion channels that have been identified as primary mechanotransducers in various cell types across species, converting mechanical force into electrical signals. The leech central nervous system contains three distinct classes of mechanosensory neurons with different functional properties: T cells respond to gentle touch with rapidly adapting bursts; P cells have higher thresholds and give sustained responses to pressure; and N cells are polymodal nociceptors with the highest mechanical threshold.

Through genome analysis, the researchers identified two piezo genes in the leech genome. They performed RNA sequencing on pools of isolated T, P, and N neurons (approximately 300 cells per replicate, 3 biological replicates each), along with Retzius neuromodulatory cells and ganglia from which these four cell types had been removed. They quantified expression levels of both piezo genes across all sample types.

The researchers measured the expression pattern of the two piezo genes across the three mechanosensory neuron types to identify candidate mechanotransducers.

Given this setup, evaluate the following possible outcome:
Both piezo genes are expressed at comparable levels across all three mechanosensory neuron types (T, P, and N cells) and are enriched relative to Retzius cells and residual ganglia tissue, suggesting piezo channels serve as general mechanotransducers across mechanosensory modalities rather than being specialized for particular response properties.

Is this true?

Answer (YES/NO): NO